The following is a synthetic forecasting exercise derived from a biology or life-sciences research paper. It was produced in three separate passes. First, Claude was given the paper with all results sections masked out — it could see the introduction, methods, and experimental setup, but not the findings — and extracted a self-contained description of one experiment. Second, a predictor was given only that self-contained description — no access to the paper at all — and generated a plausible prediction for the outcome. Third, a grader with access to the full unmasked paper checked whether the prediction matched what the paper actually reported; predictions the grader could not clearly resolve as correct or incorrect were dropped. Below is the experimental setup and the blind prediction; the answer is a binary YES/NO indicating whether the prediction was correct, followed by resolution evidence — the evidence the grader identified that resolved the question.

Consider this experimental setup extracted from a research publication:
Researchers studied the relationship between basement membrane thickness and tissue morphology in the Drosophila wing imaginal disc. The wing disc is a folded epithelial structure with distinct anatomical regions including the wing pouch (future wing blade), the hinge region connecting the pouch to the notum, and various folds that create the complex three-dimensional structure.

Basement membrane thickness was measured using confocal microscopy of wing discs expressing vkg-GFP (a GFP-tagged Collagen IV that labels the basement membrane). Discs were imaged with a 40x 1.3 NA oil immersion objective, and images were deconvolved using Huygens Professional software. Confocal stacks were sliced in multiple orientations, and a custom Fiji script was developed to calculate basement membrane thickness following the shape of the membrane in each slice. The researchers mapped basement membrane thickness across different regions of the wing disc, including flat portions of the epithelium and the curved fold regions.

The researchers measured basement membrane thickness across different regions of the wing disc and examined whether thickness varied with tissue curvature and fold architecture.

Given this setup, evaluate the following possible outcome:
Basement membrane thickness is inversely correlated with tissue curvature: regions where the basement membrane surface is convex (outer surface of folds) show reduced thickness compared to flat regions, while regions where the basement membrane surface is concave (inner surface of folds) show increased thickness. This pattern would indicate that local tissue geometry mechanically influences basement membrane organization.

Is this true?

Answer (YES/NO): NO